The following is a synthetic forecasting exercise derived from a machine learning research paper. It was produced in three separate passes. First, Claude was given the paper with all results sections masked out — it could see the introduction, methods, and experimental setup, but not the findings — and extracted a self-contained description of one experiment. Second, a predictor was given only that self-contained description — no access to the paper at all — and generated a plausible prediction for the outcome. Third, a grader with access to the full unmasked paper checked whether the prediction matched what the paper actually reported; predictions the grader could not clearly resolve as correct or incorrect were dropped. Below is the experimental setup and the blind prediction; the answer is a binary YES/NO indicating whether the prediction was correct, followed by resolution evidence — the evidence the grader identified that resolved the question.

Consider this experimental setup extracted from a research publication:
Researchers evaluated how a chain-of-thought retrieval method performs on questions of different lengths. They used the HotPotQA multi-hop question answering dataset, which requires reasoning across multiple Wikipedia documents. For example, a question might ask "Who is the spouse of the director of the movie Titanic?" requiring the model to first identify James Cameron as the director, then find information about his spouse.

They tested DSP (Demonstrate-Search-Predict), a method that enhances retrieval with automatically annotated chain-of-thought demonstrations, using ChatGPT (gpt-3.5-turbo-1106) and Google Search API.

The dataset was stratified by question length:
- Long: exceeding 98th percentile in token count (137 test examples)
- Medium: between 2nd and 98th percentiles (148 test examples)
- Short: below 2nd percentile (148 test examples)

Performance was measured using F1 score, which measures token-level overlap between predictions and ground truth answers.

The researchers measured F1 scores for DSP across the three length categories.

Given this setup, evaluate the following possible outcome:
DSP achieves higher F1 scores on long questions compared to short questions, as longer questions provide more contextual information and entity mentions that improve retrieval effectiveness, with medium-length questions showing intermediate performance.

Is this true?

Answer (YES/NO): NO